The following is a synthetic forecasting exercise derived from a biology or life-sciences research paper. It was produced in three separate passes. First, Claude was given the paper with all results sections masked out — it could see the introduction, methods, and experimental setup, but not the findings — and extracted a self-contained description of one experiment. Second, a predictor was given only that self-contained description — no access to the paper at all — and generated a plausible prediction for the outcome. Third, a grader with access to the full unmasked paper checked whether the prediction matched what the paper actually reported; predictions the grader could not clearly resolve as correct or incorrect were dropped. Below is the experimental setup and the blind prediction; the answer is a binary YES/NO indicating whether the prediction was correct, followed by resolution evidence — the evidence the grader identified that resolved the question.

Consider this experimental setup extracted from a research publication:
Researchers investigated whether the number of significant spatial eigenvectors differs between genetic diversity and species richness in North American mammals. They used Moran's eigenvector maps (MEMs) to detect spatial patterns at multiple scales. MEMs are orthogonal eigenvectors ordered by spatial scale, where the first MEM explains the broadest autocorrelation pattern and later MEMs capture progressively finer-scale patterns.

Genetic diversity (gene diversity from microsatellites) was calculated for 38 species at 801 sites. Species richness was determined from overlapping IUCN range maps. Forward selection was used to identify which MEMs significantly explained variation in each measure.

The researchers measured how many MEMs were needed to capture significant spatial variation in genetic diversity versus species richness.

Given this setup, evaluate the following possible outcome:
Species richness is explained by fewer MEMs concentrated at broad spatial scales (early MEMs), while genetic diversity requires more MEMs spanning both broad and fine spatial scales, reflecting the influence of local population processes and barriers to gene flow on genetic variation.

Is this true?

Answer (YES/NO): NO